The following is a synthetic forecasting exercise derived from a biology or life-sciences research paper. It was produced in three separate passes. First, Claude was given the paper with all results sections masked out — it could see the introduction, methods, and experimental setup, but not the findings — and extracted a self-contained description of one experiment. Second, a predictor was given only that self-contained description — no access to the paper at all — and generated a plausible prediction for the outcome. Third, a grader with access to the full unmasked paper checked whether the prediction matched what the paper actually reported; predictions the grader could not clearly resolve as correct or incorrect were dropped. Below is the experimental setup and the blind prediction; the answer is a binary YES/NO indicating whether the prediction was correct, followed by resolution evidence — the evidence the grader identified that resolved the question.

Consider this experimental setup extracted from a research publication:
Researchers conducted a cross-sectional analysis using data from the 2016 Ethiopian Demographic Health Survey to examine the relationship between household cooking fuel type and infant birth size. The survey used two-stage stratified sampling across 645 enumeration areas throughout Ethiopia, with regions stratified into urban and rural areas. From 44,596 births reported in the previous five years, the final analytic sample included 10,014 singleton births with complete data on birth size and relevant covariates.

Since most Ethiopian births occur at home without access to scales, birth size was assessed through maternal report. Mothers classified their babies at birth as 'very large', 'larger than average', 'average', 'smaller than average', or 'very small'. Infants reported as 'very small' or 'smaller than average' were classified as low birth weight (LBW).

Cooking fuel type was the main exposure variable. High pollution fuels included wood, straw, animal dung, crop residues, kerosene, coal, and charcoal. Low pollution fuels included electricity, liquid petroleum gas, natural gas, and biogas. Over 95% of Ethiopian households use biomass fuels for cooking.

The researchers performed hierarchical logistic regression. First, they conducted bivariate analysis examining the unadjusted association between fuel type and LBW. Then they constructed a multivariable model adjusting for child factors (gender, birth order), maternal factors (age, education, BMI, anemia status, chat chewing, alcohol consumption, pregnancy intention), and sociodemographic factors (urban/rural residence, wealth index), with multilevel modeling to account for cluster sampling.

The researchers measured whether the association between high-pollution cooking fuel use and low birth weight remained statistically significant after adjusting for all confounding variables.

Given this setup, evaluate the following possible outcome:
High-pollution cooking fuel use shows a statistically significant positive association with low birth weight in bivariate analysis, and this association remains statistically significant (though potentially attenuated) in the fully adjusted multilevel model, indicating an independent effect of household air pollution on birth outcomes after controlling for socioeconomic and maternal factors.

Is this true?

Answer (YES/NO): NO